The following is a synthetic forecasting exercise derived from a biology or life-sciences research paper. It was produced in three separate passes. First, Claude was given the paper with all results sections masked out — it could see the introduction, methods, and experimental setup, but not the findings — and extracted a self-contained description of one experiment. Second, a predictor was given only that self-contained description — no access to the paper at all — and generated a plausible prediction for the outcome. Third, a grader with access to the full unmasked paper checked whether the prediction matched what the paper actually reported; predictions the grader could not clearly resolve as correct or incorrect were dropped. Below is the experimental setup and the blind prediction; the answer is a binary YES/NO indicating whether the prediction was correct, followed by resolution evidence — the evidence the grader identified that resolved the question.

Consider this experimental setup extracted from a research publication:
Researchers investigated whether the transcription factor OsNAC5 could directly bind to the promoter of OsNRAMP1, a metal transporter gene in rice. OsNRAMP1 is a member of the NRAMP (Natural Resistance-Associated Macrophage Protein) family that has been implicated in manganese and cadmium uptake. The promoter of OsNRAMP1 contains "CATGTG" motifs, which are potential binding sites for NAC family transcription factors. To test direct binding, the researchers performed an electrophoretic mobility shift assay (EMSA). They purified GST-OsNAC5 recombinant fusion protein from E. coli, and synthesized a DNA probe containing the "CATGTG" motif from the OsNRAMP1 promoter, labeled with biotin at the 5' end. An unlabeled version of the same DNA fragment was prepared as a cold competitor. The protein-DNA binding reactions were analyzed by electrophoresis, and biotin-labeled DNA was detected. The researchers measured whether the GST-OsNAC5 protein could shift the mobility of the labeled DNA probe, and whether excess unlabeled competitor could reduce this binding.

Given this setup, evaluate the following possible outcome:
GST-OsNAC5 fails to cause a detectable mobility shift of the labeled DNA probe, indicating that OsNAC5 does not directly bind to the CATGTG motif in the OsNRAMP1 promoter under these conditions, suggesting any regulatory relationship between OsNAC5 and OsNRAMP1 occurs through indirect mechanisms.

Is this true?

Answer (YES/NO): NO